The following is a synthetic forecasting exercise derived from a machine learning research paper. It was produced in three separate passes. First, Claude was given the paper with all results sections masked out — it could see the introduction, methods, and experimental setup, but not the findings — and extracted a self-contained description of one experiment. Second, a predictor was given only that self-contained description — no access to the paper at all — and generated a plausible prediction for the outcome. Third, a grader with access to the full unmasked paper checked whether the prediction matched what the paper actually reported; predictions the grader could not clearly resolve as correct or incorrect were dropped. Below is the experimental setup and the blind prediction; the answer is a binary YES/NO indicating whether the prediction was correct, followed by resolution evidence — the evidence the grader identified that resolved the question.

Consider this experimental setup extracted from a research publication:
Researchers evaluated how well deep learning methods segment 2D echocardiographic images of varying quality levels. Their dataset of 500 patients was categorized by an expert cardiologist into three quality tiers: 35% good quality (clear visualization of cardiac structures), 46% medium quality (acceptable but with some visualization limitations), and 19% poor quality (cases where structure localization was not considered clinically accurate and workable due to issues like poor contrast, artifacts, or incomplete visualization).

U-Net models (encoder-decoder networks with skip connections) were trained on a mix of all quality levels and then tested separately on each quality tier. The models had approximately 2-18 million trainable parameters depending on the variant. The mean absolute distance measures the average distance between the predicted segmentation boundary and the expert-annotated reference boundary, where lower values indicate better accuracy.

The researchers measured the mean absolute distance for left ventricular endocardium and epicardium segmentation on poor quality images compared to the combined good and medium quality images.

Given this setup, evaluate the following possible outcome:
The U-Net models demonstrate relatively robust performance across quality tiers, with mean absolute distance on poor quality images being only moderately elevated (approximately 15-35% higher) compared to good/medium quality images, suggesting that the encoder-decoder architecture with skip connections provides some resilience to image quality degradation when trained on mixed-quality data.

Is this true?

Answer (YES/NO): YES